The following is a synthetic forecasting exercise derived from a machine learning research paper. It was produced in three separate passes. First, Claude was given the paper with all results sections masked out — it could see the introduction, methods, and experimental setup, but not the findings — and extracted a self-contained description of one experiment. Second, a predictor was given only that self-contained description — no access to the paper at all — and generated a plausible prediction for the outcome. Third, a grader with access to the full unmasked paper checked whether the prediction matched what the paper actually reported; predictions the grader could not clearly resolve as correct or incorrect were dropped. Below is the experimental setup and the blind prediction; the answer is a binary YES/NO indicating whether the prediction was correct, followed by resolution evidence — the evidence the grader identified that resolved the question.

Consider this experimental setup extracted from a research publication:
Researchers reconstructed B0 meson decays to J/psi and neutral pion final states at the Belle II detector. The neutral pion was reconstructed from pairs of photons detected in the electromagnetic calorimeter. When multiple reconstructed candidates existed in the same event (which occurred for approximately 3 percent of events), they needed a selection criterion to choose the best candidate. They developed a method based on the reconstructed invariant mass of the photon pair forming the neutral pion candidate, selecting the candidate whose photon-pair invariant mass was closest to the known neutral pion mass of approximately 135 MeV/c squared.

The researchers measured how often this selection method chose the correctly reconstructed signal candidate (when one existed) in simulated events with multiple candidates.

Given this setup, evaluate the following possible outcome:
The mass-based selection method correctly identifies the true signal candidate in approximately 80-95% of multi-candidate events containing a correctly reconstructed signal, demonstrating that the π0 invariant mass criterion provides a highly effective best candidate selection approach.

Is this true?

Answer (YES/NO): NO